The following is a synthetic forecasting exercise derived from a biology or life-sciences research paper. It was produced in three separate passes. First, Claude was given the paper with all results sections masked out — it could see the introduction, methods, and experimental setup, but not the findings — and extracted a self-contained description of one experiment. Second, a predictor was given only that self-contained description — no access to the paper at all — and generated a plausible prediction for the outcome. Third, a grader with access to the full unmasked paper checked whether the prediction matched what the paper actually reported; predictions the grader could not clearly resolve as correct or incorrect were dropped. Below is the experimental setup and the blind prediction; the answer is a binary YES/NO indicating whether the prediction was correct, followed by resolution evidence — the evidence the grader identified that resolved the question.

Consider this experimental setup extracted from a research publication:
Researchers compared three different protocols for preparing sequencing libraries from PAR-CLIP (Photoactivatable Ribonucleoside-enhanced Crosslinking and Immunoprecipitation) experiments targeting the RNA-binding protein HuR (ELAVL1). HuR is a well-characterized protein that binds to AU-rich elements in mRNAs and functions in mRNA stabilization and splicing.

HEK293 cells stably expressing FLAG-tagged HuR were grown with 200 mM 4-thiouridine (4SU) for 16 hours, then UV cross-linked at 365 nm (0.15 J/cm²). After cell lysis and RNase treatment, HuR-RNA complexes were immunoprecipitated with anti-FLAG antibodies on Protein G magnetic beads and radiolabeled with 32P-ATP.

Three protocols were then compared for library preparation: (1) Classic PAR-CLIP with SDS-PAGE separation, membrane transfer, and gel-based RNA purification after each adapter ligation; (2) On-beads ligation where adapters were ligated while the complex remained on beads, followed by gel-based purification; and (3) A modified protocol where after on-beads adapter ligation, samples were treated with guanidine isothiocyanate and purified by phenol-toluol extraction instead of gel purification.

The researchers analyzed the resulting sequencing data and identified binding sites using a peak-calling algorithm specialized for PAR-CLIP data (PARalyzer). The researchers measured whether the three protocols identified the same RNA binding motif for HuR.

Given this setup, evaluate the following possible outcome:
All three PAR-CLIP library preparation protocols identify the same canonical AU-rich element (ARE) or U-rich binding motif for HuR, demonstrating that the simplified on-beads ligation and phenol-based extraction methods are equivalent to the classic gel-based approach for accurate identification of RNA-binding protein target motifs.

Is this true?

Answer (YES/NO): YES